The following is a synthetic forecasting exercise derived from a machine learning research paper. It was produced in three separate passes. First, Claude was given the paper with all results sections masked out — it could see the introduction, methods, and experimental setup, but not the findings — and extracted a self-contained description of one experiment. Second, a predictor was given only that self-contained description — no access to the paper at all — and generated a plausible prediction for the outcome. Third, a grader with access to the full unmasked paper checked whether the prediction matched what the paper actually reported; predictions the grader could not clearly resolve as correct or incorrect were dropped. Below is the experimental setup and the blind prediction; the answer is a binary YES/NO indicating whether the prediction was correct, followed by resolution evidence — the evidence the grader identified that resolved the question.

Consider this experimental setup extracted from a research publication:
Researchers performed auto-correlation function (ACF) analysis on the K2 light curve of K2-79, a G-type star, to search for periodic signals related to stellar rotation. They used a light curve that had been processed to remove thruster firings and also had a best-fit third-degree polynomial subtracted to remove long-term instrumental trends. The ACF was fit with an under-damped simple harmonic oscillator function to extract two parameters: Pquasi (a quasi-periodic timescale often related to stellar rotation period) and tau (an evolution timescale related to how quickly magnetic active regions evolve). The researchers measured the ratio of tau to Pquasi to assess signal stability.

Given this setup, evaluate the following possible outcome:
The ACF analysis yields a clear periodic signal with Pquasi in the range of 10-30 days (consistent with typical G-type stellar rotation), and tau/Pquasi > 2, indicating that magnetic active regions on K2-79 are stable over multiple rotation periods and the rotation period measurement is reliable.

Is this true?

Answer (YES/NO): NO